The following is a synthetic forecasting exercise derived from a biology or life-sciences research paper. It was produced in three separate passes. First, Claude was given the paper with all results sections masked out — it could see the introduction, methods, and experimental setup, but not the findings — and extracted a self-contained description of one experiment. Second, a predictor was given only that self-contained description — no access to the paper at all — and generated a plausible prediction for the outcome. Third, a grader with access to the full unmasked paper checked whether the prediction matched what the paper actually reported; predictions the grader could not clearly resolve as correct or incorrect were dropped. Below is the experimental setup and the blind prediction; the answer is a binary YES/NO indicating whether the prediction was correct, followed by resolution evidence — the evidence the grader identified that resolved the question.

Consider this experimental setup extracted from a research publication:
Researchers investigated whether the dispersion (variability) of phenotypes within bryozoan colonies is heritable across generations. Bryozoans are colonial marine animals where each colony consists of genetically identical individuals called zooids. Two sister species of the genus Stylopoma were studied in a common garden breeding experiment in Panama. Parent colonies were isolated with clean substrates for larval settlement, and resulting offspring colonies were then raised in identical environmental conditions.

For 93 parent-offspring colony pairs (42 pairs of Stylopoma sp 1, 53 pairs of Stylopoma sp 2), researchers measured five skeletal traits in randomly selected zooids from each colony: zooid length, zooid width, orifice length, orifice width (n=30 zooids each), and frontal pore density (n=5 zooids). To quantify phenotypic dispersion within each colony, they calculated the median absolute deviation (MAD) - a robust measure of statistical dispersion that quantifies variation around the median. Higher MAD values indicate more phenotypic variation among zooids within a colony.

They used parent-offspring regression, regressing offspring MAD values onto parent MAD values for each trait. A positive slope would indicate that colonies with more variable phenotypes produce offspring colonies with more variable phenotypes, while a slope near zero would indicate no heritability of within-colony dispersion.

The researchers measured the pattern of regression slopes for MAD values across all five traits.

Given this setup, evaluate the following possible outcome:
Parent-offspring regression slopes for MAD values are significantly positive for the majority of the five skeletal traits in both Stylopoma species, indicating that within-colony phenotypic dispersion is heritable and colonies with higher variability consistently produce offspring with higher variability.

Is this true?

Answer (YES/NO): NO